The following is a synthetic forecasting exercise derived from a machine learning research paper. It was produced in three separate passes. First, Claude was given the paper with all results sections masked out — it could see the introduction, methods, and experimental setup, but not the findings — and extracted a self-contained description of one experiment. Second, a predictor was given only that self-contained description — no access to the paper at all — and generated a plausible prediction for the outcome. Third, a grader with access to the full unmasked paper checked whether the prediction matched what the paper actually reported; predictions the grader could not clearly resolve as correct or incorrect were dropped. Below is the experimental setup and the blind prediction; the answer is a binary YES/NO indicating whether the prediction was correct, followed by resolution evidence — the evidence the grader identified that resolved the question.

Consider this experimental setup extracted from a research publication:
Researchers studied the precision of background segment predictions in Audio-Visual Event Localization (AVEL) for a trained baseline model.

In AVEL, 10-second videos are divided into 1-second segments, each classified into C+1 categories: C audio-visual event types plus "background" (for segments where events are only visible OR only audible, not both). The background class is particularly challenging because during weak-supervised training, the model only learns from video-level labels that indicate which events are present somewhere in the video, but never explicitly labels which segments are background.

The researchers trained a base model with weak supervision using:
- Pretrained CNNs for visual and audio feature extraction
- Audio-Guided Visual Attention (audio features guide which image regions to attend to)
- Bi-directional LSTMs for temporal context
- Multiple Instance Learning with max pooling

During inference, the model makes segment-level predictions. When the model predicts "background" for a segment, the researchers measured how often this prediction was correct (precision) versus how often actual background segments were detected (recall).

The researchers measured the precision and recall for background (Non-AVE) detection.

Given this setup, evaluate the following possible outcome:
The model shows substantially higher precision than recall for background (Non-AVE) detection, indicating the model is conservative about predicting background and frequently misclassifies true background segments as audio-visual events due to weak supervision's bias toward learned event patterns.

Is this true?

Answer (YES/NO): YES